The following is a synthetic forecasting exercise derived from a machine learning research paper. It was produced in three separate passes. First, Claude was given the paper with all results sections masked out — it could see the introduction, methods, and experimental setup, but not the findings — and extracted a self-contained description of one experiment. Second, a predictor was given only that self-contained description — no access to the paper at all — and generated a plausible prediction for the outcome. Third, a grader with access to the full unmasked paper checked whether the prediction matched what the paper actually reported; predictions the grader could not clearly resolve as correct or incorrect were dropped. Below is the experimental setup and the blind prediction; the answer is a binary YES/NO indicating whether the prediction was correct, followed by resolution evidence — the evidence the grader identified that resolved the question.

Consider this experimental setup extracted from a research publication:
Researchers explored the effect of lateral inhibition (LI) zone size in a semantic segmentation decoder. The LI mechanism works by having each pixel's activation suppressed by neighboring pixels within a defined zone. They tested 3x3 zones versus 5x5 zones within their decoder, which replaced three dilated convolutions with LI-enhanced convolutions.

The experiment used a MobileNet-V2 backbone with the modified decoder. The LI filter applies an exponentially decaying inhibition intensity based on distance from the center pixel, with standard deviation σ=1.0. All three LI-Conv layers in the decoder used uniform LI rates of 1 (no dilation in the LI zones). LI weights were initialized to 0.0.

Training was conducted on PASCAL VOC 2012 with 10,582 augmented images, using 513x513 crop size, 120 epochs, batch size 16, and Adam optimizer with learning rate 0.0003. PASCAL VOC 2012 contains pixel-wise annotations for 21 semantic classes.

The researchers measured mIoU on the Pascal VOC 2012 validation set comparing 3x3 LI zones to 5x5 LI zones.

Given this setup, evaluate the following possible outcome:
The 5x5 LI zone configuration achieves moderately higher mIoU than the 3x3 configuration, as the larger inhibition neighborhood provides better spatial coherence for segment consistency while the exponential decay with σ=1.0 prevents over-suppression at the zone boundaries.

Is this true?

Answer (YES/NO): NO